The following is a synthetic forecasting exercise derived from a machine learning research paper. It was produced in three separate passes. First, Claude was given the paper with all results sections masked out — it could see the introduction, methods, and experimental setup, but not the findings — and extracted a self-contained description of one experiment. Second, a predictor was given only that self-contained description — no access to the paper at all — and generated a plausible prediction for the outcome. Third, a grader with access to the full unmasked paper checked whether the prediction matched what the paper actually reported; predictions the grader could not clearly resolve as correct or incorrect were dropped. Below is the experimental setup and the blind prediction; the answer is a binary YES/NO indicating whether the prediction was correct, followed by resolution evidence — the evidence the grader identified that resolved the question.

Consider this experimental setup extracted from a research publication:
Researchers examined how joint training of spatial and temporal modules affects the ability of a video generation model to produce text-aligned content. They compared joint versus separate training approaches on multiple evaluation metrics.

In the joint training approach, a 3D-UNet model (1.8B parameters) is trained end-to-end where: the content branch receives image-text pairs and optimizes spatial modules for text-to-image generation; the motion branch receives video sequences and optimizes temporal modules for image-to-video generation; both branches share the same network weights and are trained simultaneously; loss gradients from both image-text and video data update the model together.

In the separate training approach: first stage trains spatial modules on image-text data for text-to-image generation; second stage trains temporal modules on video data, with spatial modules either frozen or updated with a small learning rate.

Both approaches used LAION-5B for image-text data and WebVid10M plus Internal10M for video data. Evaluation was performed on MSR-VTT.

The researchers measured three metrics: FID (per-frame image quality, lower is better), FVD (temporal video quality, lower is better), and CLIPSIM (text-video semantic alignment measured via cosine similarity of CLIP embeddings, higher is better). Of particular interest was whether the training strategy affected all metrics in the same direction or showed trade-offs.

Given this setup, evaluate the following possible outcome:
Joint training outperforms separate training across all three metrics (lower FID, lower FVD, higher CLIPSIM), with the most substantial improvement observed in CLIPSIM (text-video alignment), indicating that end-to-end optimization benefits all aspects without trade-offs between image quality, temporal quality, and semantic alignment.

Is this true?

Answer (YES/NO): NO